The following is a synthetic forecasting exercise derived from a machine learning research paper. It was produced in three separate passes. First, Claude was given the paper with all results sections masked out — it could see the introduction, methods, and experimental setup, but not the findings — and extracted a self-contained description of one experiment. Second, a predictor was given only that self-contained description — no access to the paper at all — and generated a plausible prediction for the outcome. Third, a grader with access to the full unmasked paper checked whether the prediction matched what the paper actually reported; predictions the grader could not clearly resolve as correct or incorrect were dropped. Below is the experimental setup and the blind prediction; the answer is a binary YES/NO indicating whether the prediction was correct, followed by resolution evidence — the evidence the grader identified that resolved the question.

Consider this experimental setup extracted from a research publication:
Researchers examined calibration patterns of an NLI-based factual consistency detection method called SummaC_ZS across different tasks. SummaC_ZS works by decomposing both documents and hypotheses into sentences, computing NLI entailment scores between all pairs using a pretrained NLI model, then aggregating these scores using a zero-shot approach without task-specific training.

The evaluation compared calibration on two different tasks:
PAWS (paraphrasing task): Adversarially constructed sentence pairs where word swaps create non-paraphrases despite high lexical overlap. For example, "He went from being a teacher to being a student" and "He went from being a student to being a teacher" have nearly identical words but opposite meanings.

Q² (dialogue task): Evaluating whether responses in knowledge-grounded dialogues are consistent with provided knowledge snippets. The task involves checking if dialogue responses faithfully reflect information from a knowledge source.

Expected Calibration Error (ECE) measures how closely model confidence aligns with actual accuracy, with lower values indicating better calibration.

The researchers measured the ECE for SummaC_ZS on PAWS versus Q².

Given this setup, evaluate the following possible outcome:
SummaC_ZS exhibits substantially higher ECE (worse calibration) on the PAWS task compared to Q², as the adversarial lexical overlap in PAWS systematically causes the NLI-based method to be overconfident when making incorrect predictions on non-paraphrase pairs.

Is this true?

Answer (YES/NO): YES